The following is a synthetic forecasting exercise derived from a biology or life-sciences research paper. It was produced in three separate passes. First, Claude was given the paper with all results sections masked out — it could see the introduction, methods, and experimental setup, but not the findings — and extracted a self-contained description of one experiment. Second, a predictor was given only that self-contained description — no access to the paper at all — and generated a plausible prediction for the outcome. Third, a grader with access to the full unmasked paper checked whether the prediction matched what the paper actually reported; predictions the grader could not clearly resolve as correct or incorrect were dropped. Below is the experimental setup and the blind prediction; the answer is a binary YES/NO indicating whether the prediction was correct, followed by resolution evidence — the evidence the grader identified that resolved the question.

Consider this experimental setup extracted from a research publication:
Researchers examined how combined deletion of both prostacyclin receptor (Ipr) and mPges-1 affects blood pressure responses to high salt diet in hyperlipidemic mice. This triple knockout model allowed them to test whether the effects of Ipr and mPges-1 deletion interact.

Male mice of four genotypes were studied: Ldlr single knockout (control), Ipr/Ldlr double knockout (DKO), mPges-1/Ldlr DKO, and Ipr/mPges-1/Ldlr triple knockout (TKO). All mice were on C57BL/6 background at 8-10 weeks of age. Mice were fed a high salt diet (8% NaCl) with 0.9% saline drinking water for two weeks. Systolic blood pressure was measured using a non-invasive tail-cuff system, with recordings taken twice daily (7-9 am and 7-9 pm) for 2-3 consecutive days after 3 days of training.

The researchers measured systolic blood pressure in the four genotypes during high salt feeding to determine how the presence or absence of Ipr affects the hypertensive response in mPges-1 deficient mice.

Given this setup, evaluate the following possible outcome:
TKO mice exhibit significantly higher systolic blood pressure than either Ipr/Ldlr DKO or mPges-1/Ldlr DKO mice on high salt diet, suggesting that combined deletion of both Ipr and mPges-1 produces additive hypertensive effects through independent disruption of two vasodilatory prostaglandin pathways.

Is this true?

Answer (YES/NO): NO